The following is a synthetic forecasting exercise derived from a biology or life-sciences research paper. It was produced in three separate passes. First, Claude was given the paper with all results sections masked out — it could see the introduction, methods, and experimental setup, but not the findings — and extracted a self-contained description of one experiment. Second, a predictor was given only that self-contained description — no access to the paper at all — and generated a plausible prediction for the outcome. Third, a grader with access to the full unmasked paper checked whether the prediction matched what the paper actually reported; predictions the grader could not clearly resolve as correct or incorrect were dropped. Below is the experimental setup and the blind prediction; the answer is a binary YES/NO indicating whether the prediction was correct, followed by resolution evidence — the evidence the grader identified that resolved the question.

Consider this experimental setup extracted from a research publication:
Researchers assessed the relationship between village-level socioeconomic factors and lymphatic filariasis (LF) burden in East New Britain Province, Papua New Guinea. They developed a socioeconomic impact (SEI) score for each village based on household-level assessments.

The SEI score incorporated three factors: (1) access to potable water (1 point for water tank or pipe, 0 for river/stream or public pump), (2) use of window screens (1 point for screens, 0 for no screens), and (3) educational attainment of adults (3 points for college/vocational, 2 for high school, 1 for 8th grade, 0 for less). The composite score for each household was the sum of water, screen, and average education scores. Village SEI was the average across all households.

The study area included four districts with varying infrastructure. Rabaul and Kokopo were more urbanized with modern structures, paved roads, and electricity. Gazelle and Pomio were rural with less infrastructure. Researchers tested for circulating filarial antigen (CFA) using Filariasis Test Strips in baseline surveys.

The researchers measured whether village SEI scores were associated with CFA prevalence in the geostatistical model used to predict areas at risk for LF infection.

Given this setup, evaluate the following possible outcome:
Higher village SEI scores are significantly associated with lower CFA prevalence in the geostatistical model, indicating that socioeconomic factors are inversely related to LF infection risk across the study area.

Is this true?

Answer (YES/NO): NO